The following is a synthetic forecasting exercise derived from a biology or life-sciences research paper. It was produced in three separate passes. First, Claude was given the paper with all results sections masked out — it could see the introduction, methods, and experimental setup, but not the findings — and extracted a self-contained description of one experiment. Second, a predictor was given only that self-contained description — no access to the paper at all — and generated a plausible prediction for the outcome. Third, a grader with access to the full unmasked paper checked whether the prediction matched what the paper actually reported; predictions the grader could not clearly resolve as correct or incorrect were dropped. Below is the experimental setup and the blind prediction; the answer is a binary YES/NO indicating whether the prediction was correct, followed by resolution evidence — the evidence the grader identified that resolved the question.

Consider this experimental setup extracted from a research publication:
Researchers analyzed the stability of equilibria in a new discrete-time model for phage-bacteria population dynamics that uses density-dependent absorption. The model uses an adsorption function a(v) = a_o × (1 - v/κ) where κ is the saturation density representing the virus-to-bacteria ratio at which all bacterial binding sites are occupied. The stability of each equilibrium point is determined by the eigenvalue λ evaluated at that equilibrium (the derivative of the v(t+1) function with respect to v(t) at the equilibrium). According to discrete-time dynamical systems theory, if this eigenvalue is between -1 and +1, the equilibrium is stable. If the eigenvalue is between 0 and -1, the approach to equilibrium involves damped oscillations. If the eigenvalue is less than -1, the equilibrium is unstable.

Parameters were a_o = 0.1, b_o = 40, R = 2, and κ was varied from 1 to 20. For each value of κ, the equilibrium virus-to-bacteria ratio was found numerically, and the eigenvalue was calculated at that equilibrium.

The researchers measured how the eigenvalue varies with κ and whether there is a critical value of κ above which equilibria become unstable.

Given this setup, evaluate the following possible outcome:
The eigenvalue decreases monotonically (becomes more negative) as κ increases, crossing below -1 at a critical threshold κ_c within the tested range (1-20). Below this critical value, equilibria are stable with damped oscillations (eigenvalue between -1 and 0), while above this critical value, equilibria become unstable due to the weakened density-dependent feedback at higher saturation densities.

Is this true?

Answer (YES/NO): YES